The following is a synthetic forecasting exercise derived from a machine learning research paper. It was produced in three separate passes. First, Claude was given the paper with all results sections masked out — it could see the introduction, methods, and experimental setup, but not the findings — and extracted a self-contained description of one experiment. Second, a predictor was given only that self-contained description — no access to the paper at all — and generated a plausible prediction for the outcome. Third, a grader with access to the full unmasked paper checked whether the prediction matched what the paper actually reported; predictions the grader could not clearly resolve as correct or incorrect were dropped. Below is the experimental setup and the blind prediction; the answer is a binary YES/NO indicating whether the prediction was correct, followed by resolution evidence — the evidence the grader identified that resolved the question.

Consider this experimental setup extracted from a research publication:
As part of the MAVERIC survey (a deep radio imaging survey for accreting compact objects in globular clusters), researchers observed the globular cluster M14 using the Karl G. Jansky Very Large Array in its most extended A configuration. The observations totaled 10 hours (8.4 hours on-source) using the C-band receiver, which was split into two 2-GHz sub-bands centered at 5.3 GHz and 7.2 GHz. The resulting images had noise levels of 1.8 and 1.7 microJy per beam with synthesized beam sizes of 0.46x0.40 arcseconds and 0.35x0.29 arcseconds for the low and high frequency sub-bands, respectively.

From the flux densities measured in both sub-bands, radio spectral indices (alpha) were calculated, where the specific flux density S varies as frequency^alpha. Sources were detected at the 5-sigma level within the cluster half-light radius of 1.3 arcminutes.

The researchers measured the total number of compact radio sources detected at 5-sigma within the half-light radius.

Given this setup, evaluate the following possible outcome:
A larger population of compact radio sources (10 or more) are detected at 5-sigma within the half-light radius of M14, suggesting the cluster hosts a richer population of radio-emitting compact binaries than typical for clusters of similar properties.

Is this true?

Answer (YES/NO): YES